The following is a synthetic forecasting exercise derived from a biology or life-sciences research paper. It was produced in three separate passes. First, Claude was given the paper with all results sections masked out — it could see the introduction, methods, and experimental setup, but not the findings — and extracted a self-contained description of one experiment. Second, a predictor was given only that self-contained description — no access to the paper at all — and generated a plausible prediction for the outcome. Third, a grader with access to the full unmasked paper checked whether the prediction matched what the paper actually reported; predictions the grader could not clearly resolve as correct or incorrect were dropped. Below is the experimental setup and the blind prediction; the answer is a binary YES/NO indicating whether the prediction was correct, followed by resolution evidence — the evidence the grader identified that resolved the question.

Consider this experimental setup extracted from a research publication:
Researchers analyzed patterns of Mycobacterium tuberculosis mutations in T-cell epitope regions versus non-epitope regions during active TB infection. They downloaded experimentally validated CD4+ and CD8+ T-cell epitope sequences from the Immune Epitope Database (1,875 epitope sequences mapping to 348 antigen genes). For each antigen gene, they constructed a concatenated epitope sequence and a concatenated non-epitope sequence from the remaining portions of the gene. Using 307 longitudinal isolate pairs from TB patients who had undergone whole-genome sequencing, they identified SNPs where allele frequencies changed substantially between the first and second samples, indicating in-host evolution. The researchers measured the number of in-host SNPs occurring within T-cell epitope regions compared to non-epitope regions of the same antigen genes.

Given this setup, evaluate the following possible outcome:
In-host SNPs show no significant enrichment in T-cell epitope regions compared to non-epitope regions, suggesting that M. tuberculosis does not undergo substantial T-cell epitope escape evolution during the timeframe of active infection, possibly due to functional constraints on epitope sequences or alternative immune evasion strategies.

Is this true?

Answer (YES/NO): YES